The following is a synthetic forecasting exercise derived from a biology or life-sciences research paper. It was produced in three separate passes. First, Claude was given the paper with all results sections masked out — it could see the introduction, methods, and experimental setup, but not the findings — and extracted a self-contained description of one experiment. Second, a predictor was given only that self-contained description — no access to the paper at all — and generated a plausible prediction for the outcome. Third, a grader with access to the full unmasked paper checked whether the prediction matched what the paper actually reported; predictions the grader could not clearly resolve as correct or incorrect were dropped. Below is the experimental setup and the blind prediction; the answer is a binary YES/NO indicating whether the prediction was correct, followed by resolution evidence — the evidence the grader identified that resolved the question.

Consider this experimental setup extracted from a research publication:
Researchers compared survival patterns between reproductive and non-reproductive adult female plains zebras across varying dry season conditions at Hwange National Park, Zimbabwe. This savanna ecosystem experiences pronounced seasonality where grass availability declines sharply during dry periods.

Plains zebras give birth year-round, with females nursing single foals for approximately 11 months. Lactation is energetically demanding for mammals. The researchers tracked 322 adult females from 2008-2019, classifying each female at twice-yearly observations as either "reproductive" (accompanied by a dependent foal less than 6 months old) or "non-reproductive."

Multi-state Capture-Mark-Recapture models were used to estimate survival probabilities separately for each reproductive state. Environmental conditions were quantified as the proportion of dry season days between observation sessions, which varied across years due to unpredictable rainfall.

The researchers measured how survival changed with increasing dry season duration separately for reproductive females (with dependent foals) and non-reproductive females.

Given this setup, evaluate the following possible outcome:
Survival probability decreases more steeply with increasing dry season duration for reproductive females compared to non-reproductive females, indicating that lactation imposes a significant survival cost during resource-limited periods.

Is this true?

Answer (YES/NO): NO